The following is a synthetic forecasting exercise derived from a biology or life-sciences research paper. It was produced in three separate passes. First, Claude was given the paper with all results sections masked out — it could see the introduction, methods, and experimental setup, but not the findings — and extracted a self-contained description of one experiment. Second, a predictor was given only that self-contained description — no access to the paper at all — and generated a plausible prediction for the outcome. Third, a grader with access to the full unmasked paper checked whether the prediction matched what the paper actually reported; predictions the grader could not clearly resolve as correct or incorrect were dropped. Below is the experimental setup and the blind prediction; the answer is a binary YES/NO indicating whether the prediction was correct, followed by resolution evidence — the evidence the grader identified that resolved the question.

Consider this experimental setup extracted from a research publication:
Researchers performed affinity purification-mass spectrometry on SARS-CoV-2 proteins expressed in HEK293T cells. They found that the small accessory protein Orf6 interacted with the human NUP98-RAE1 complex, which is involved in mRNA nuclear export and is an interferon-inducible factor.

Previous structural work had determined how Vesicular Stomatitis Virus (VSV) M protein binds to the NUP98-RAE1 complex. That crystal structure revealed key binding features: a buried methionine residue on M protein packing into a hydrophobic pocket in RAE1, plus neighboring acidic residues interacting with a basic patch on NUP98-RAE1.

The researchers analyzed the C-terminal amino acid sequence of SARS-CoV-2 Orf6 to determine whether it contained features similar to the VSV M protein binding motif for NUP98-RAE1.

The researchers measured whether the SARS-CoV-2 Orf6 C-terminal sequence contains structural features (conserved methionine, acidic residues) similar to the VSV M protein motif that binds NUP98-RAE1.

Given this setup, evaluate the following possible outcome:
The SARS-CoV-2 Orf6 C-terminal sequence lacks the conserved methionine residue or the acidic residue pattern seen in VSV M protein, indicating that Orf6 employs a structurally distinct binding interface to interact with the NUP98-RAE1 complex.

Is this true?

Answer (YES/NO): NO